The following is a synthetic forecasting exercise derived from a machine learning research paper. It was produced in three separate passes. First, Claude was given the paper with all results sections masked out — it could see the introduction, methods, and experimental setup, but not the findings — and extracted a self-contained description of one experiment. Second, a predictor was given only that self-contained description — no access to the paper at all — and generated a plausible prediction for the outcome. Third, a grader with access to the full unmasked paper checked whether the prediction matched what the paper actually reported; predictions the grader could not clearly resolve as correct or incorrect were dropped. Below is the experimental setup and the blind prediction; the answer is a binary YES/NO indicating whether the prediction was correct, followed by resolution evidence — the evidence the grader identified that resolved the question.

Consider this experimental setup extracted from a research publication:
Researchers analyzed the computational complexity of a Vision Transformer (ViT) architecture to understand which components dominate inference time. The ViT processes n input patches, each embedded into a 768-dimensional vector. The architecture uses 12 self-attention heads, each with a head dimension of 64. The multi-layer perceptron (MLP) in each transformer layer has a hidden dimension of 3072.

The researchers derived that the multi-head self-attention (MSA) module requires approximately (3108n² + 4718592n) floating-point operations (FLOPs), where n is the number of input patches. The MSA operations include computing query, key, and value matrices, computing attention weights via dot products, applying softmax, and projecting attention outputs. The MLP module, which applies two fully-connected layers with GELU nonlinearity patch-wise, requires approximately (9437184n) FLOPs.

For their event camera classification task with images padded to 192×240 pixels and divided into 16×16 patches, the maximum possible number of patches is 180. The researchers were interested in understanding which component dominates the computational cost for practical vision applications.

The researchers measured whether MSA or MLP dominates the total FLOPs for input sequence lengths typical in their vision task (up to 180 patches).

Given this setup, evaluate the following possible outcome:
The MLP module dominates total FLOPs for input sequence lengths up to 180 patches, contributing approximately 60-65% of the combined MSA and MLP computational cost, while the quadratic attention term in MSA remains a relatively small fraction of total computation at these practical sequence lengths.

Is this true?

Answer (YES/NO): YES